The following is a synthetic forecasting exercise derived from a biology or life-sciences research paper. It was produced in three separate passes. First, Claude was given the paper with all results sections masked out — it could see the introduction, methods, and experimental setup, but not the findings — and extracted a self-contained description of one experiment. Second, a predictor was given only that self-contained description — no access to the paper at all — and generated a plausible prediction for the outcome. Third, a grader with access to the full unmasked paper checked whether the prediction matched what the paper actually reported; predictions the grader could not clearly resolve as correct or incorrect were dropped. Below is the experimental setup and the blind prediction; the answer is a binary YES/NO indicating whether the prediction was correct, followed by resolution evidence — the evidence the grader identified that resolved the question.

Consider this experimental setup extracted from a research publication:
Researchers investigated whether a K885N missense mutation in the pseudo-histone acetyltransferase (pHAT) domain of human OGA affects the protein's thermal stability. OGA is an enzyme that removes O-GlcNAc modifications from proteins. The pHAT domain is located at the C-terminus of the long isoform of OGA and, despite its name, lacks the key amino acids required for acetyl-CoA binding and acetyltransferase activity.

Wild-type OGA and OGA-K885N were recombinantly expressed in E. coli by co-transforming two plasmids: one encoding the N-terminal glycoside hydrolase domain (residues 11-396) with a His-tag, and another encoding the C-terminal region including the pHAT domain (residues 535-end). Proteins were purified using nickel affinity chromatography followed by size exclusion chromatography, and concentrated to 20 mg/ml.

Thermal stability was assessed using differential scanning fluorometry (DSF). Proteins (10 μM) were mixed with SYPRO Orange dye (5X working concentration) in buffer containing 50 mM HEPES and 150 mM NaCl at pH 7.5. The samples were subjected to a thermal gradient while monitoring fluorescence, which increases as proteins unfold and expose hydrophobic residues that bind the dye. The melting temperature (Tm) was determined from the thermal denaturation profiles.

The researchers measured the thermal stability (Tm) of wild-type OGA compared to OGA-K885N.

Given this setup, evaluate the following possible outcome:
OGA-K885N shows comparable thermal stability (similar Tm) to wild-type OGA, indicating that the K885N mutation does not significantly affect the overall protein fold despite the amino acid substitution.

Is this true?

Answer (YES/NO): YES